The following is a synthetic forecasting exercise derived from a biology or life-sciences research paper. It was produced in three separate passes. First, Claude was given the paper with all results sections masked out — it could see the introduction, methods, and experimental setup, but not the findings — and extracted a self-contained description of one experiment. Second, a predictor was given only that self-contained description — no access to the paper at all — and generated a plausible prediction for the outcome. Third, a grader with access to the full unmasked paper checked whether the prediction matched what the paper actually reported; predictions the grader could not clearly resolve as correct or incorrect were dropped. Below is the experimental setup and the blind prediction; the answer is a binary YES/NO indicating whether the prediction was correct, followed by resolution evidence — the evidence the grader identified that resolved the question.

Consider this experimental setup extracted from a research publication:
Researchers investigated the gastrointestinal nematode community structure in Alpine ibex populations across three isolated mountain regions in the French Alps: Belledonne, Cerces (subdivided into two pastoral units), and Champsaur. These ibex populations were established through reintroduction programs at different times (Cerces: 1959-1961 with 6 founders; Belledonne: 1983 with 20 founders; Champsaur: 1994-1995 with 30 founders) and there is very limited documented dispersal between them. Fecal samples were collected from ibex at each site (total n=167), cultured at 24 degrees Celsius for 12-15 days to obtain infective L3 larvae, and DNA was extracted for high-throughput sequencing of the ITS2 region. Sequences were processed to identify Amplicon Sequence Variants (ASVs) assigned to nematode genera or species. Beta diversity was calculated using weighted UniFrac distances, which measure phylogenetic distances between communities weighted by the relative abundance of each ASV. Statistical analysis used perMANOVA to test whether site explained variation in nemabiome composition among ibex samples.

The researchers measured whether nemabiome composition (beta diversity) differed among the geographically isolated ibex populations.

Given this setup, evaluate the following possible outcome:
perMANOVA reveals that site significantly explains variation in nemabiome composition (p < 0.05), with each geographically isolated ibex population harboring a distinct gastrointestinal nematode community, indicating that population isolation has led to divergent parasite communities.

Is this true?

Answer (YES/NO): YES